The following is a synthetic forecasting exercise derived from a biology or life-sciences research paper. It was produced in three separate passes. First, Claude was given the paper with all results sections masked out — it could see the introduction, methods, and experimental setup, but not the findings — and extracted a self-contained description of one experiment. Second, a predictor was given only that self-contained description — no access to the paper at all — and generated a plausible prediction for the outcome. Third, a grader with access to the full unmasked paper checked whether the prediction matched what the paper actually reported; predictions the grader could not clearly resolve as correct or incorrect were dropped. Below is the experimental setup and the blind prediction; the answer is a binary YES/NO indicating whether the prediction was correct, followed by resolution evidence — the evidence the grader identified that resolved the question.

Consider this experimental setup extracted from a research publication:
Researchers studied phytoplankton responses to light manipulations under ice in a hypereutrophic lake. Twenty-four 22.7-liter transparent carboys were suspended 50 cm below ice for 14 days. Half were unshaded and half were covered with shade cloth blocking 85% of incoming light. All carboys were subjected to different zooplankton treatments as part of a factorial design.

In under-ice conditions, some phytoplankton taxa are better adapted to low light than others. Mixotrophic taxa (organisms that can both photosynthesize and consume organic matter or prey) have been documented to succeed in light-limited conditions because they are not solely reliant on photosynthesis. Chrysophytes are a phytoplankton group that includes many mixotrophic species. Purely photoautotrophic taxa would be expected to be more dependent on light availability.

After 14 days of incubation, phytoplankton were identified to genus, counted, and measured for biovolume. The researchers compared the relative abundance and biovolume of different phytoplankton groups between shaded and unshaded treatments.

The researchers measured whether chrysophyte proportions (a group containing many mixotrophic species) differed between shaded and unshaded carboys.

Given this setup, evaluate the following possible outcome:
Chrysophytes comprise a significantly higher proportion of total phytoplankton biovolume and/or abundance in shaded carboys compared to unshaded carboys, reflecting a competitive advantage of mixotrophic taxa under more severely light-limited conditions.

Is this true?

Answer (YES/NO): NO